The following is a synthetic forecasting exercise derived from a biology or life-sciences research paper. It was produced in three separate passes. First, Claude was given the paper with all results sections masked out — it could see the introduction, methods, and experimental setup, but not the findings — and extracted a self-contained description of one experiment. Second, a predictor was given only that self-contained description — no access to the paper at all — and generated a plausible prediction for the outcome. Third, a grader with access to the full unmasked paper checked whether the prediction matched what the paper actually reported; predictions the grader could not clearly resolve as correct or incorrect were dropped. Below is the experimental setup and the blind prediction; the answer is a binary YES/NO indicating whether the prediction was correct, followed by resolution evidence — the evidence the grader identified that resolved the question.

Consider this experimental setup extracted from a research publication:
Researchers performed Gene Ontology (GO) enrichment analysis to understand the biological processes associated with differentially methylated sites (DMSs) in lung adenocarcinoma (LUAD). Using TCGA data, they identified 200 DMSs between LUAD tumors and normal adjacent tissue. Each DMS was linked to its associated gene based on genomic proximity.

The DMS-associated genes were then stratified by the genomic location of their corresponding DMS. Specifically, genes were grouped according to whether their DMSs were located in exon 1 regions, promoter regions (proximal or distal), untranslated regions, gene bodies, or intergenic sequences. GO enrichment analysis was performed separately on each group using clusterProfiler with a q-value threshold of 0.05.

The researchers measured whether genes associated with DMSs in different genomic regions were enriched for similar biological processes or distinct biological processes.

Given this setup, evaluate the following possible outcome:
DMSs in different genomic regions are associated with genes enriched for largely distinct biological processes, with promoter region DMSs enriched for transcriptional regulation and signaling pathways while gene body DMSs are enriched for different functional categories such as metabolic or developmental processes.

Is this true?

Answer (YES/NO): NO